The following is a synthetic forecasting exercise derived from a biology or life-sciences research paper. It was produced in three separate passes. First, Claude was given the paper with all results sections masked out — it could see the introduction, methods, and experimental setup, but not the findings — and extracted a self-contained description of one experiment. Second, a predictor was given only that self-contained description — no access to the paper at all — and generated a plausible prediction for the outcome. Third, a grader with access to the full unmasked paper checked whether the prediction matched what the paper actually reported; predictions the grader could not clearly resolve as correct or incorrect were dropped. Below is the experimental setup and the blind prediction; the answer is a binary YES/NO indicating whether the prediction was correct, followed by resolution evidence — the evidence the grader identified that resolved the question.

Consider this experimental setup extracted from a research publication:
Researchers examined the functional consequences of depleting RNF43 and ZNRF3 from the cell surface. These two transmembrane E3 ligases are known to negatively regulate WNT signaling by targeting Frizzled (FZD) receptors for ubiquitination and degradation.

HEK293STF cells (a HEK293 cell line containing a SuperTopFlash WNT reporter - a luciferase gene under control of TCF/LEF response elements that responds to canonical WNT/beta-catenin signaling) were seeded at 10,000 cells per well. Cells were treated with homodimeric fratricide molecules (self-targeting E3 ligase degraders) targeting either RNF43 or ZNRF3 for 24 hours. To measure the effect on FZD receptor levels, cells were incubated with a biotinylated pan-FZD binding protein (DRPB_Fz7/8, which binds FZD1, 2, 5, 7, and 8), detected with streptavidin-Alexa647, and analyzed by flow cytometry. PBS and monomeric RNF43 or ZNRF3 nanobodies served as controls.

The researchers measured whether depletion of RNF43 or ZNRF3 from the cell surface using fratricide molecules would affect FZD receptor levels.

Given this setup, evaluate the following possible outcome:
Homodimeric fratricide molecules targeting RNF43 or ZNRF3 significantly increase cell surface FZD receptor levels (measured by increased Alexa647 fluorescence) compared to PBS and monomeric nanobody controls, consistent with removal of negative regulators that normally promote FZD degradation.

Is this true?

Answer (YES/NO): YES